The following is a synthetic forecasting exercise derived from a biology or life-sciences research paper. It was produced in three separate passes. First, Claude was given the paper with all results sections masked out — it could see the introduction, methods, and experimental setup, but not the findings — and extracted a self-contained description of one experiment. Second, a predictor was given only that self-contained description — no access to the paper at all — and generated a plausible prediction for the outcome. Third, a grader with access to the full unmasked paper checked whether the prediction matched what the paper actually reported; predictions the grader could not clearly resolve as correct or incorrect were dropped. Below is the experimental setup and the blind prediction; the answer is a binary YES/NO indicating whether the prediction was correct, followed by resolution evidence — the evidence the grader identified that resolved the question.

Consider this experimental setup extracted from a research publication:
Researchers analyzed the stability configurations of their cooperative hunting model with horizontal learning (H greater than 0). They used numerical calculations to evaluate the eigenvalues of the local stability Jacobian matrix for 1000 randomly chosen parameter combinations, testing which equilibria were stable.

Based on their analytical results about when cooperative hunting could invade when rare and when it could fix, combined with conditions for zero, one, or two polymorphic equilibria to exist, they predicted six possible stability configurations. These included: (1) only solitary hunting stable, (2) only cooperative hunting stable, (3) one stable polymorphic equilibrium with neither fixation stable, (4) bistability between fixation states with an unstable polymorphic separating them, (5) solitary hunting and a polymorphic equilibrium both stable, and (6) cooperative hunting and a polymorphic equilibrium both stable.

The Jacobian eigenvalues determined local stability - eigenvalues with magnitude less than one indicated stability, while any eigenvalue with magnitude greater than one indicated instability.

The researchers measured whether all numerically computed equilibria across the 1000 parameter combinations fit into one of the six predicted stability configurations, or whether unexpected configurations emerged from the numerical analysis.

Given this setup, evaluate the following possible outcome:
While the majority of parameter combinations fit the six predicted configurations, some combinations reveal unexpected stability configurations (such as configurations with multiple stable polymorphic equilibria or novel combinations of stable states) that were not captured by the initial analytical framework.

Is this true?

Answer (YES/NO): NO